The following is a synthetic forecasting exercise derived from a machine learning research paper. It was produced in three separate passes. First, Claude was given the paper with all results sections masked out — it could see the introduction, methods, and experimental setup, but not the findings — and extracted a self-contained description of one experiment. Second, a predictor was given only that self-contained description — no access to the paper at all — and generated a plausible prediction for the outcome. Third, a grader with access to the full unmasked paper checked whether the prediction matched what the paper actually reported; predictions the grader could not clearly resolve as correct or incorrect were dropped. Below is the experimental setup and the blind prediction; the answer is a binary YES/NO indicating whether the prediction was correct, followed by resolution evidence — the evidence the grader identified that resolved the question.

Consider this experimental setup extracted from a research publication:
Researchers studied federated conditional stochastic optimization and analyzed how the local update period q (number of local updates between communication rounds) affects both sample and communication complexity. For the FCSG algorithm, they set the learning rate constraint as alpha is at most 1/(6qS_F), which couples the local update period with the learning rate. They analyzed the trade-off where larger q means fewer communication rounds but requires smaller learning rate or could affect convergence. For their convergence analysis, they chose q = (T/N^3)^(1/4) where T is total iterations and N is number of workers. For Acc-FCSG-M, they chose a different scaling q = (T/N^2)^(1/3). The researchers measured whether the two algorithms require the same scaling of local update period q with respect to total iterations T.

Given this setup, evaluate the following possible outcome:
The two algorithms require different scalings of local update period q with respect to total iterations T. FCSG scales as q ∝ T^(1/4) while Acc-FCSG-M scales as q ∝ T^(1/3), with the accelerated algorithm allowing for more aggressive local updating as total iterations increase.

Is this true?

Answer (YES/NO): YES